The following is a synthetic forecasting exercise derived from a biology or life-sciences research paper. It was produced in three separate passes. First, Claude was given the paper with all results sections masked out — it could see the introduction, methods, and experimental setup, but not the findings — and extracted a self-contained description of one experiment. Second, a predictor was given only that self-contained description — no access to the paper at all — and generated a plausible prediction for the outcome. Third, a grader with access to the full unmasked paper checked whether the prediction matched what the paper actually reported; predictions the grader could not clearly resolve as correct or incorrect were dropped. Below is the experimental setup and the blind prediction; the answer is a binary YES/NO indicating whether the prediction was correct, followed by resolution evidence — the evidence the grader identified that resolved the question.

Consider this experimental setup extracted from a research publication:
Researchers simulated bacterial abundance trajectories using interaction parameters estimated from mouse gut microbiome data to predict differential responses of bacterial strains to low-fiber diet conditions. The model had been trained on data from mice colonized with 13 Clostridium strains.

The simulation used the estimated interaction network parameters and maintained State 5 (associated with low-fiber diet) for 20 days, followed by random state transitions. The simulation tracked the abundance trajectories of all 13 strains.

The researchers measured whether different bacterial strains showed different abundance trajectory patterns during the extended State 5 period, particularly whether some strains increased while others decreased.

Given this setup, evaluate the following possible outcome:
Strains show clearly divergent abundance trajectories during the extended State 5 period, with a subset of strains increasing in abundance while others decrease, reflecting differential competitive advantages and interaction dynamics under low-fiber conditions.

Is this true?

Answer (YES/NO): YES